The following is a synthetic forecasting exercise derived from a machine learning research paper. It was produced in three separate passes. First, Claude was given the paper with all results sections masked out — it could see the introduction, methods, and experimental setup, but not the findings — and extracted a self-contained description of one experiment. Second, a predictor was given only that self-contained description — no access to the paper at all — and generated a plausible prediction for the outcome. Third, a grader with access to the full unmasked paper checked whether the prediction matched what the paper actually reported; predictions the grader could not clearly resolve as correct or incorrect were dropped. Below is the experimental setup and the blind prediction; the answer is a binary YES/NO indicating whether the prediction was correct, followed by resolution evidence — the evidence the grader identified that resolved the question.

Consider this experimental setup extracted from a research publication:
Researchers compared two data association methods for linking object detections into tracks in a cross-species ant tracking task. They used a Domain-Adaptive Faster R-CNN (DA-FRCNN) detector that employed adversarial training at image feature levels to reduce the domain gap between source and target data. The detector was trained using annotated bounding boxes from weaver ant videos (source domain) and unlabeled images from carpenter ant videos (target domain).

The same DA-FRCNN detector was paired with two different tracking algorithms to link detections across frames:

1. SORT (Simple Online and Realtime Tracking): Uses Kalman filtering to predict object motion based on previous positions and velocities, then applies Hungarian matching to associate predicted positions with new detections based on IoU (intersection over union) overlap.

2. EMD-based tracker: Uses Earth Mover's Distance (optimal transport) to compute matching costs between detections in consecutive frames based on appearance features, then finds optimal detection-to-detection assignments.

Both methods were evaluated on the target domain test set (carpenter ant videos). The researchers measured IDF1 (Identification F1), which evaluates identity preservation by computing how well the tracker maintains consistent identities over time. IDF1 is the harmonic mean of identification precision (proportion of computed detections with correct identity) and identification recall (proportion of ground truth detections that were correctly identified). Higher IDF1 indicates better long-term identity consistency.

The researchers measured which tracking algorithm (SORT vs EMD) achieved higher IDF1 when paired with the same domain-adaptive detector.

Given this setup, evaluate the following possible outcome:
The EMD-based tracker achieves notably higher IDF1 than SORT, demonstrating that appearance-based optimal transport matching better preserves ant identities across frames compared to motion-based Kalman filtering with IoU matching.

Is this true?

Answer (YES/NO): NO